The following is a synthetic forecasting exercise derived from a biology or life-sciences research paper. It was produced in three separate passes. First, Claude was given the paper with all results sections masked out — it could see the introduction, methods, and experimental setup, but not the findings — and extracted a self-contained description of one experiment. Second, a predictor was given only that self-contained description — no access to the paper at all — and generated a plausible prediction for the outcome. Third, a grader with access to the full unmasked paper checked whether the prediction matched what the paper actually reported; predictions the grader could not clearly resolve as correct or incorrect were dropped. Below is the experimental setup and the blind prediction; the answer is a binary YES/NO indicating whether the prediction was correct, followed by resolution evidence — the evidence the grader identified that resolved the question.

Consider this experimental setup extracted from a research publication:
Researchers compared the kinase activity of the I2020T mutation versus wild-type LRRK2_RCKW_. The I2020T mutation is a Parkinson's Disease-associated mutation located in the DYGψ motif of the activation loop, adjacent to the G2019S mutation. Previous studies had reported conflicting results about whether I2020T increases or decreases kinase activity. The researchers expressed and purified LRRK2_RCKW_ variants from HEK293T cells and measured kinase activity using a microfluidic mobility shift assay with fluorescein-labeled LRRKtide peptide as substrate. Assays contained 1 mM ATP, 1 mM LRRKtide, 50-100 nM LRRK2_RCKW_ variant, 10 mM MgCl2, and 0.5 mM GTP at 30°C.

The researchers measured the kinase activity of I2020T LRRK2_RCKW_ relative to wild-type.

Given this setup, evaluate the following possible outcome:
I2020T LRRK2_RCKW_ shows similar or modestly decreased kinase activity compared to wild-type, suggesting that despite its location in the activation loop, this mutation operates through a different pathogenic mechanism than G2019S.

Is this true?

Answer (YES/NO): YES